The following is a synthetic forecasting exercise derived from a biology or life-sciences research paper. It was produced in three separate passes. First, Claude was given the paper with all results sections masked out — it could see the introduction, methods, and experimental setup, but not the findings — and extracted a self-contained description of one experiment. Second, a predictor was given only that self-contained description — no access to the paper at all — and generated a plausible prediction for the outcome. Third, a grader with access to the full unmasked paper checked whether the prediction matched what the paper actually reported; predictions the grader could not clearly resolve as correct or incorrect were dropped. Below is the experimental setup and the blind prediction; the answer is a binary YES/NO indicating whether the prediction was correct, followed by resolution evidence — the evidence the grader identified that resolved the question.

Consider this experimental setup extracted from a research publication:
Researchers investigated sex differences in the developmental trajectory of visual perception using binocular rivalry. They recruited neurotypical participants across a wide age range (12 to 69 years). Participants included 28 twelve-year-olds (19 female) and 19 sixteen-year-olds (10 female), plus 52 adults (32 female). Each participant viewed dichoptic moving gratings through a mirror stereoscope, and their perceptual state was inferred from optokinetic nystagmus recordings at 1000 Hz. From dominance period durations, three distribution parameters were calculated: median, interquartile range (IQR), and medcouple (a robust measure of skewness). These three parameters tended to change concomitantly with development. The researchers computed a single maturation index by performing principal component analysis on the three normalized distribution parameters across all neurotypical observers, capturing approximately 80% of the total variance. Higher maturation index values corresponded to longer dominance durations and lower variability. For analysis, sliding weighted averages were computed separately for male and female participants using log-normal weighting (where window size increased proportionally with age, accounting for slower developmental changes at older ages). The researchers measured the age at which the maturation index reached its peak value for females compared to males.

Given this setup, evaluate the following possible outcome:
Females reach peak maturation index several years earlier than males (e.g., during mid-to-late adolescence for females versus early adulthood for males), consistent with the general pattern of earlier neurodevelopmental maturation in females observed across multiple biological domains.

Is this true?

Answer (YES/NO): YES